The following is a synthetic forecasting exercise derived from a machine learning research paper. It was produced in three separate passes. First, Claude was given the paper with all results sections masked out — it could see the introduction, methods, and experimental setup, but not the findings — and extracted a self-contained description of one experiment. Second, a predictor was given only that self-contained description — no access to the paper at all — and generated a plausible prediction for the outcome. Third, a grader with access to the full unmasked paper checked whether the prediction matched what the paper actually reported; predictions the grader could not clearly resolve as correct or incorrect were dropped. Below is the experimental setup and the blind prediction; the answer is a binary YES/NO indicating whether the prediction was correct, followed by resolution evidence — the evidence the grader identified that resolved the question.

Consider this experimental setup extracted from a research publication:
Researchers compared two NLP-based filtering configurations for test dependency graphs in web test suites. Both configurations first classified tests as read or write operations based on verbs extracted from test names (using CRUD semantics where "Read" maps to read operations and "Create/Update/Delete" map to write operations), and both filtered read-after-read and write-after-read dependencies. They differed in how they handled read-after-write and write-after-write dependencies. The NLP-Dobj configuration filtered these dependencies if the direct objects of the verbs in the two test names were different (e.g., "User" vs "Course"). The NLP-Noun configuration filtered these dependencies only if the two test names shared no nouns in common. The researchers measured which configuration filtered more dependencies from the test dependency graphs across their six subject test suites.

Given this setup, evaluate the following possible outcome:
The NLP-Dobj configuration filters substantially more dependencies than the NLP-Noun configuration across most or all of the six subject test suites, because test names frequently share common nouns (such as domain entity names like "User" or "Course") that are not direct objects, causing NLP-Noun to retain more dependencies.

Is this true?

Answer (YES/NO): NO